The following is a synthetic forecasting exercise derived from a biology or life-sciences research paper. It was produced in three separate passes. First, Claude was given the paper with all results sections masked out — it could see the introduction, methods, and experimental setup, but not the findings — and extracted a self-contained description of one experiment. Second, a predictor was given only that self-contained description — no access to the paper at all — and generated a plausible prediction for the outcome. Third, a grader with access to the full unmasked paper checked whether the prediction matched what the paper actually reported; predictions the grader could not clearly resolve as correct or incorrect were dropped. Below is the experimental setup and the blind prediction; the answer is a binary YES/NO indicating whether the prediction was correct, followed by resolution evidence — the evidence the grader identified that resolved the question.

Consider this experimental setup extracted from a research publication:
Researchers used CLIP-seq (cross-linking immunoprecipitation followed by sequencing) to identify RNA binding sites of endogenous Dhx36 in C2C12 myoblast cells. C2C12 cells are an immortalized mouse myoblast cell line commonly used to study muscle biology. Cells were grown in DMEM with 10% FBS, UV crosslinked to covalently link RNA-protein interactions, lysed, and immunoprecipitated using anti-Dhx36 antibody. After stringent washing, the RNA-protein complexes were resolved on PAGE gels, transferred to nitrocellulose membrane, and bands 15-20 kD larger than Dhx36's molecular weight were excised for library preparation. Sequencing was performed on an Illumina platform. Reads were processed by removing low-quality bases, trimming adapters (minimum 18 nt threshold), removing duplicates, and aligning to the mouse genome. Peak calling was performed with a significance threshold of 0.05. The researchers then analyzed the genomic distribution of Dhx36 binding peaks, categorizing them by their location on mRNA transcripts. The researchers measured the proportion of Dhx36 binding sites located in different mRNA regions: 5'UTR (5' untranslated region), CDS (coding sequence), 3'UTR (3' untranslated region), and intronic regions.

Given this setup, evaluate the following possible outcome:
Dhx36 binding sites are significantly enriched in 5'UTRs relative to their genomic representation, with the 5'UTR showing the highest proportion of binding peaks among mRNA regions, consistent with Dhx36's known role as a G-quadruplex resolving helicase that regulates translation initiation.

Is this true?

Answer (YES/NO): NO